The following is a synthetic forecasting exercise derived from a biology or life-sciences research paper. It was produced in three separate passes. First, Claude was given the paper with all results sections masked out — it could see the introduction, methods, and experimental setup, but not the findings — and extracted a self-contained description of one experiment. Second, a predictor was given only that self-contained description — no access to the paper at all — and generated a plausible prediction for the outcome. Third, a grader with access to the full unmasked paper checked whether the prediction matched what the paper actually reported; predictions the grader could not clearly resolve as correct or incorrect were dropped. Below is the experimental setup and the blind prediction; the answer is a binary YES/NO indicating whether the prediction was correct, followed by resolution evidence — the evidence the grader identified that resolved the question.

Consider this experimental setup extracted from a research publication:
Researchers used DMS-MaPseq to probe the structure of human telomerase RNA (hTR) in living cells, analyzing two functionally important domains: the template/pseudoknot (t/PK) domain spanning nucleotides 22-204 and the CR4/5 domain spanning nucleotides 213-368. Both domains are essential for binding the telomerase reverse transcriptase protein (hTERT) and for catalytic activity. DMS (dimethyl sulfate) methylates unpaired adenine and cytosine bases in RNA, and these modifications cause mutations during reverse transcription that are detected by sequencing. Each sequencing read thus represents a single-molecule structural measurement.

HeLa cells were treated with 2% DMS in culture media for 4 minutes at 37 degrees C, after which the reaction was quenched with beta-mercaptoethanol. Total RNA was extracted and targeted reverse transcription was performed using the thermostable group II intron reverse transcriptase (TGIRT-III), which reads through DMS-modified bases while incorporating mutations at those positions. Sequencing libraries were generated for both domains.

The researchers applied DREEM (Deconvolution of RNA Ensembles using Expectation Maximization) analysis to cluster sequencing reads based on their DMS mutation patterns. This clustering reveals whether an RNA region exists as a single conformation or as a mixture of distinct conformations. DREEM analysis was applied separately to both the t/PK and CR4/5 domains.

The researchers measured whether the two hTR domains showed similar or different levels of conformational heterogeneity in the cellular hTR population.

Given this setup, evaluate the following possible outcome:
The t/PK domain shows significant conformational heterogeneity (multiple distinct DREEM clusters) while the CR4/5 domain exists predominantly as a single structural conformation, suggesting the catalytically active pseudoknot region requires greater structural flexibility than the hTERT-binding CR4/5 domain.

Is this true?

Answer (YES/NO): NO